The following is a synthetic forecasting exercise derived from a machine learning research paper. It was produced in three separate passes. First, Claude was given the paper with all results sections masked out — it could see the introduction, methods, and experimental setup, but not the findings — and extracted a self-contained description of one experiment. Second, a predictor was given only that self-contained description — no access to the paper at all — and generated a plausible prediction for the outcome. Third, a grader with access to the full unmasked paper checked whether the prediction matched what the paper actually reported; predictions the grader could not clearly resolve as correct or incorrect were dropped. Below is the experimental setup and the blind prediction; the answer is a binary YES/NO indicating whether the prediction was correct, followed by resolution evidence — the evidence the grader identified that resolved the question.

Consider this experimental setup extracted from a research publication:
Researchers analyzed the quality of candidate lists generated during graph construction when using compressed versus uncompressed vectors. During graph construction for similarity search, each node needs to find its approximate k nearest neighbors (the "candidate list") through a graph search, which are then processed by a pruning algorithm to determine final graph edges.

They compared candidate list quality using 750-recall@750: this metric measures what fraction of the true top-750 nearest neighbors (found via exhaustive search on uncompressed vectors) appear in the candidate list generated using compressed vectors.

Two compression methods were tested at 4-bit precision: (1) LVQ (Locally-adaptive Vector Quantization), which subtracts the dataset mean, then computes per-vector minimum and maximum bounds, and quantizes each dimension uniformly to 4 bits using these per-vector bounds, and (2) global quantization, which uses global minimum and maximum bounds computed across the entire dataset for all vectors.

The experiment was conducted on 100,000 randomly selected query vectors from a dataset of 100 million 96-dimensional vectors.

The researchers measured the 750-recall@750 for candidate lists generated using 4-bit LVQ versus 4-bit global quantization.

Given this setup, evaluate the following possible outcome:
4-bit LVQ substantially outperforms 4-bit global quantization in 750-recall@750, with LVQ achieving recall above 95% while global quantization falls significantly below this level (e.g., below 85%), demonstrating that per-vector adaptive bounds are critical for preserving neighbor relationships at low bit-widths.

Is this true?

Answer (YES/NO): NO